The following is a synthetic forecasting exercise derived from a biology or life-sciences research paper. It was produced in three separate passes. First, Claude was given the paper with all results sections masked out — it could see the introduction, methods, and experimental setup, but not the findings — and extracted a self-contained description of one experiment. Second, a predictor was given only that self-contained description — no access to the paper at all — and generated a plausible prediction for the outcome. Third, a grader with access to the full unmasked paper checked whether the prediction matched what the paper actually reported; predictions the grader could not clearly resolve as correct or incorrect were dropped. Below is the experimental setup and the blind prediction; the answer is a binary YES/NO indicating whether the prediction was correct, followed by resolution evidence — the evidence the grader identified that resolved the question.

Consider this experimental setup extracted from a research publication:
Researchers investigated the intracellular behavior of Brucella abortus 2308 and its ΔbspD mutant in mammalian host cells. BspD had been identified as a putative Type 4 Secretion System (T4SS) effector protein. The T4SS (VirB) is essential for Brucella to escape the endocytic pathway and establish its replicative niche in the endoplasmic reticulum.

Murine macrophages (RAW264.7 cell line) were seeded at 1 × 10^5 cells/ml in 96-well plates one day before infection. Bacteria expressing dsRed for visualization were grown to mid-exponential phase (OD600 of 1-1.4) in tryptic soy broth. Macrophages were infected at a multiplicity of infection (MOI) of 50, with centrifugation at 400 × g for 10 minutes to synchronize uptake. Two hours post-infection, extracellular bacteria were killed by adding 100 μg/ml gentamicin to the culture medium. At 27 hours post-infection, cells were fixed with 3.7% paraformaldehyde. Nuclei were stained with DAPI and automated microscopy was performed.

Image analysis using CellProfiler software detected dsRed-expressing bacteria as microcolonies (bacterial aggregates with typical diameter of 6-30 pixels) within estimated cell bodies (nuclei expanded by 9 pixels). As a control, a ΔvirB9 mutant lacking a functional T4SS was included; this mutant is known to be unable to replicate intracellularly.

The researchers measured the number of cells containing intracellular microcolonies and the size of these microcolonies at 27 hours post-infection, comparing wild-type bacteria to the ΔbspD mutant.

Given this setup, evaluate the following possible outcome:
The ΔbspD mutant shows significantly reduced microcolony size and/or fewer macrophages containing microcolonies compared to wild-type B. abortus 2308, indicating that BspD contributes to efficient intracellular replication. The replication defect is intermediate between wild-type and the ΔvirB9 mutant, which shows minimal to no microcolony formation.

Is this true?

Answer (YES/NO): YES